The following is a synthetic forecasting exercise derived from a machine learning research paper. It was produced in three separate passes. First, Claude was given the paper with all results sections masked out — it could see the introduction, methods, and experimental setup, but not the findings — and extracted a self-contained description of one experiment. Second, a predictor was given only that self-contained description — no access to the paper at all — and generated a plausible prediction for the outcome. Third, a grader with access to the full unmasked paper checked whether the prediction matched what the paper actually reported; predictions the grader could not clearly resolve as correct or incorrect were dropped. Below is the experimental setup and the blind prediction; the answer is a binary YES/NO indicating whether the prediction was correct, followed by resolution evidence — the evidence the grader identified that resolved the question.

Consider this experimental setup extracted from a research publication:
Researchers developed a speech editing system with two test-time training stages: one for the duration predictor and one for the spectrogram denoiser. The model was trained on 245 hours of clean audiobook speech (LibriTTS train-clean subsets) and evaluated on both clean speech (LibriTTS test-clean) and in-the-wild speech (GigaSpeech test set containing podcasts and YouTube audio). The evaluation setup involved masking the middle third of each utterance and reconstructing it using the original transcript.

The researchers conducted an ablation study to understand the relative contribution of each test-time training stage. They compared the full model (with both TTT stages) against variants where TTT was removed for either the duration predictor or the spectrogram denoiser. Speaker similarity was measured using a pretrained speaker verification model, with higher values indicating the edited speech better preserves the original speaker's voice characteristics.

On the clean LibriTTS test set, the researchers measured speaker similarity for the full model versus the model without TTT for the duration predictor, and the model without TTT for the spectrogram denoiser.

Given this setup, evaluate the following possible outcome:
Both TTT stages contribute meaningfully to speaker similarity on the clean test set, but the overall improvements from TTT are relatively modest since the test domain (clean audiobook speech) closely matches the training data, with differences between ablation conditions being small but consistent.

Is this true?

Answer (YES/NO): NO